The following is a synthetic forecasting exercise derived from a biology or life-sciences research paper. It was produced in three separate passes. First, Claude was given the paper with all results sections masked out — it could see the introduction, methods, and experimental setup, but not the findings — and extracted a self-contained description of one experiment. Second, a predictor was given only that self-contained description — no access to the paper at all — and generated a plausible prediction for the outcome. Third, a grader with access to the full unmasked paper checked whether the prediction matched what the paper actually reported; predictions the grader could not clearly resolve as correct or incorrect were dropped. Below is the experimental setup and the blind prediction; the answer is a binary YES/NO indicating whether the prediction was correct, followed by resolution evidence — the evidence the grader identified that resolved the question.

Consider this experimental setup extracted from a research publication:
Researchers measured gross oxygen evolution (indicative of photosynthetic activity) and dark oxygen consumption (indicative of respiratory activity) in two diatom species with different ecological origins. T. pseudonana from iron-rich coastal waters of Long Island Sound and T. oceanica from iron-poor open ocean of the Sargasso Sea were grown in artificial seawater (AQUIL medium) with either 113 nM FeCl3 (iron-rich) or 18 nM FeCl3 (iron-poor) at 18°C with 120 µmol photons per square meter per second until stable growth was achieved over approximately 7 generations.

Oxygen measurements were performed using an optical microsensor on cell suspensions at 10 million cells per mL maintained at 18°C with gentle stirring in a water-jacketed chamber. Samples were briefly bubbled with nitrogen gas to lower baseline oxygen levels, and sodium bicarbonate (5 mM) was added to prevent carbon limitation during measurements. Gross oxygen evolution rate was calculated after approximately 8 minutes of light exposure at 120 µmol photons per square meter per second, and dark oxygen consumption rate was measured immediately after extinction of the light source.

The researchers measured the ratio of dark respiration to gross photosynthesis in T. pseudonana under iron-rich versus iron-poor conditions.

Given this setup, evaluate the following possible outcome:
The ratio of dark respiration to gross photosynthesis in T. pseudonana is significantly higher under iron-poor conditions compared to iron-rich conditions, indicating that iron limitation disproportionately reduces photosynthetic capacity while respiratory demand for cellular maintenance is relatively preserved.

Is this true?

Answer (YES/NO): YES